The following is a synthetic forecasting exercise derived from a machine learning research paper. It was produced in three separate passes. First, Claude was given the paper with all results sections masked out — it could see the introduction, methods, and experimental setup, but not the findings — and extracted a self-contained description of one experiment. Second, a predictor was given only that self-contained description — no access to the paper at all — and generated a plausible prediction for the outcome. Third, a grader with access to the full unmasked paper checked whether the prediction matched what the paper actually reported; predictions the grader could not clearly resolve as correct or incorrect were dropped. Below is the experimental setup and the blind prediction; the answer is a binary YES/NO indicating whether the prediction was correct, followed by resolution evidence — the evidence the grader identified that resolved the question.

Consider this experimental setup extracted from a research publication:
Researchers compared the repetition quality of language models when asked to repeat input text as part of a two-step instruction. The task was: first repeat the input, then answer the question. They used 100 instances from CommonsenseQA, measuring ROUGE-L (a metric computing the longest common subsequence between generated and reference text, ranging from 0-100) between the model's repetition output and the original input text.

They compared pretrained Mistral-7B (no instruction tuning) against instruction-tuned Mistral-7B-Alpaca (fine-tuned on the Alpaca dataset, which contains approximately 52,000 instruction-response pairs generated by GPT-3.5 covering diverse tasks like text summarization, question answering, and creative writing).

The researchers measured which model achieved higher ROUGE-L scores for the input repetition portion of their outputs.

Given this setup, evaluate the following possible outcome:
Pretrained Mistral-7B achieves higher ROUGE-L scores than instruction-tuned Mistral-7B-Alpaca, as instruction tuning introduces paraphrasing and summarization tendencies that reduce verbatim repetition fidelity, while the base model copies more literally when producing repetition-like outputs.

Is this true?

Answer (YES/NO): YES